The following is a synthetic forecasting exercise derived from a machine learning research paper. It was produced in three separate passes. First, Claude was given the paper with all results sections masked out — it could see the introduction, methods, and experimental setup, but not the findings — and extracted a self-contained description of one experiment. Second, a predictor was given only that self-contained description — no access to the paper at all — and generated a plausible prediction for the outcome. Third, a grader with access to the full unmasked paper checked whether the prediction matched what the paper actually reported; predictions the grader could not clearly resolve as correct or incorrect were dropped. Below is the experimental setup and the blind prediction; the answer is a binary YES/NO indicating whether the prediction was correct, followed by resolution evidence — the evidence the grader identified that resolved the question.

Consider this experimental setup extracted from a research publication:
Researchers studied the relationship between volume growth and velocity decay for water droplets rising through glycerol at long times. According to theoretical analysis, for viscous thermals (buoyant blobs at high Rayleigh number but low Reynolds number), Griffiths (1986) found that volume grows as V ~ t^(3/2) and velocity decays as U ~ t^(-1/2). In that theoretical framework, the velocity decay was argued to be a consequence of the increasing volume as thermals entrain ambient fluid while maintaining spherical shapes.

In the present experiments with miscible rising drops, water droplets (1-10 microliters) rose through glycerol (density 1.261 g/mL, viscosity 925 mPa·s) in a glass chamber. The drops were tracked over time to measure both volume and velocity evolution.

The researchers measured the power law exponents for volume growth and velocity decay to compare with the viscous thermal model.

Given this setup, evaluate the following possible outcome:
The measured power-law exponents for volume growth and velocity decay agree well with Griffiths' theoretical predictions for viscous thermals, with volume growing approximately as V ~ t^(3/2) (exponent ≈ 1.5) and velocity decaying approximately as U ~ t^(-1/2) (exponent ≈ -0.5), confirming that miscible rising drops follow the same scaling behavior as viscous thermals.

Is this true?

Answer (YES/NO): NO